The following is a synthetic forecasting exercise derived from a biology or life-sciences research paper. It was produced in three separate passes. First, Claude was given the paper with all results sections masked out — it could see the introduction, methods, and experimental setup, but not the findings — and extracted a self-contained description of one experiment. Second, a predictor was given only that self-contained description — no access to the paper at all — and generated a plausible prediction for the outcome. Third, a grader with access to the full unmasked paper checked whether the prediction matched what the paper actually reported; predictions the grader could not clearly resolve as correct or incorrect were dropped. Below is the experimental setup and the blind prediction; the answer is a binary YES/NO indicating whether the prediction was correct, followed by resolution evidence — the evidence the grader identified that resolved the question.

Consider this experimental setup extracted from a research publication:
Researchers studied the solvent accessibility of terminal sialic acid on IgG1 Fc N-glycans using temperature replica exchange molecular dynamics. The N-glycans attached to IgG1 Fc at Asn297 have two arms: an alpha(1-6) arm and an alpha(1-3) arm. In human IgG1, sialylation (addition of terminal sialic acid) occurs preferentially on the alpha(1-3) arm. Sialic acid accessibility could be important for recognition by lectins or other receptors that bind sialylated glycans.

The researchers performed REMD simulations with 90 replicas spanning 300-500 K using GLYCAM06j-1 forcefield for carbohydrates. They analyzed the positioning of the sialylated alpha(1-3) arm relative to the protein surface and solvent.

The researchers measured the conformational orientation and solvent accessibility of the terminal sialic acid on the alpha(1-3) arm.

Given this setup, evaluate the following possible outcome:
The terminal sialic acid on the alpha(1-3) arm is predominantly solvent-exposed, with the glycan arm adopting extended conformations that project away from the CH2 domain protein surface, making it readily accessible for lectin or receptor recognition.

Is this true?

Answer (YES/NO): YES